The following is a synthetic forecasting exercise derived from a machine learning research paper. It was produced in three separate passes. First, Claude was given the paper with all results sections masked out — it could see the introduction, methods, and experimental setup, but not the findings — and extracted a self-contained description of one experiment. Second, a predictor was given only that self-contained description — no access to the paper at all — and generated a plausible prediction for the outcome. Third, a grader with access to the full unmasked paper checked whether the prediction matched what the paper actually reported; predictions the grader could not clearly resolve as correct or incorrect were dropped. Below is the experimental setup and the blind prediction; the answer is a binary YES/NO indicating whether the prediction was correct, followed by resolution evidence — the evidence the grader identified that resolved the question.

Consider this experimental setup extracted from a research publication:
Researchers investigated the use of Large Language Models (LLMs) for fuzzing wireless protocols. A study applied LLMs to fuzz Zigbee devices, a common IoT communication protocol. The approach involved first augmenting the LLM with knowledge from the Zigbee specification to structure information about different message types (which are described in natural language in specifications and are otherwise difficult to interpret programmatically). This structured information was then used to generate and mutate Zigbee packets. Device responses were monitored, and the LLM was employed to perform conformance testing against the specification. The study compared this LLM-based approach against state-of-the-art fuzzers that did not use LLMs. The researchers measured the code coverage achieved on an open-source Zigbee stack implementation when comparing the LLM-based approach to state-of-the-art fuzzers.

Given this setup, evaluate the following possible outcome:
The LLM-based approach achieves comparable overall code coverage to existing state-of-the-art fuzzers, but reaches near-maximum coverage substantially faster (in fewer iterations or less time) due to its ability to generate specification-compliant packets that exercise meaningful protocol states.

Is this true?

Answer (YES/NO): NO